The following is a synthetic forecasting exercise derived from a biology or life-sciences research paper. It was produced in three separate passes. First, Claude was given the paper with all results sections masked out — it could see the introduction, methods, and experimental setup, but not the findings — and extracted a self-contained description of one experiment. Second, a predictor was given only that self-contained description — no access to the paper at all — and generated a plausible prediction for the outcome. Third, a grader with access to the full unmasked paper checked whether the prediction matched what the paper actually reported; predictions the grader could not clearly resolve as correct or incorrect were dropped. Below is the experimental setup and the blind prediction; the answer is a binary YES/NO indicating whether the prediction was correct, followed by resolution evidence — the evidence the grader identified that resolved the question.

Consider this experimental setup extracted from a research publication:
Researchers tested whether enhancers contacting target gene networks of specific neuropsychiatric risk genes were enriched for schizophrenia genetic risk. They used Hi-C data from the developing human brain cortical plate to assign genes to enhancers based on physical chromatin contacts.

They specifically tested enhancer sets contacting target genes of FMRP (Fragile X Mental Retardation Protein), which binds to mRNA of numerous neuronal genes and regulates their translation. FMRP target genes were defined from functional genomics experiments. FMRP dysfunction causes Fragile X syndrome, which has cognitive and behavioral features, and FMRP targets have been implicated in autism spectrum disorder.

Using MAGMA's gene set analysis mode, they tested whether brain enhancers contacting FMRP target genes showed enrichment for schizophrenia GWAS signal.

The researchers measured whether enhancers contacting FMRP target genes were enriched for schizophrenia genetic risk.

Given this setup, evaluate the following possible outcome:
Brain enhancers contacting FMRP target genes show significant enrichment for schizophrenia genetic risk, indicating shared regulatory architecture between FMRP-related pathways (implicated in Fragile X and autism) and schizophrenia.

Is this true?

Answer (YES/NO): YES